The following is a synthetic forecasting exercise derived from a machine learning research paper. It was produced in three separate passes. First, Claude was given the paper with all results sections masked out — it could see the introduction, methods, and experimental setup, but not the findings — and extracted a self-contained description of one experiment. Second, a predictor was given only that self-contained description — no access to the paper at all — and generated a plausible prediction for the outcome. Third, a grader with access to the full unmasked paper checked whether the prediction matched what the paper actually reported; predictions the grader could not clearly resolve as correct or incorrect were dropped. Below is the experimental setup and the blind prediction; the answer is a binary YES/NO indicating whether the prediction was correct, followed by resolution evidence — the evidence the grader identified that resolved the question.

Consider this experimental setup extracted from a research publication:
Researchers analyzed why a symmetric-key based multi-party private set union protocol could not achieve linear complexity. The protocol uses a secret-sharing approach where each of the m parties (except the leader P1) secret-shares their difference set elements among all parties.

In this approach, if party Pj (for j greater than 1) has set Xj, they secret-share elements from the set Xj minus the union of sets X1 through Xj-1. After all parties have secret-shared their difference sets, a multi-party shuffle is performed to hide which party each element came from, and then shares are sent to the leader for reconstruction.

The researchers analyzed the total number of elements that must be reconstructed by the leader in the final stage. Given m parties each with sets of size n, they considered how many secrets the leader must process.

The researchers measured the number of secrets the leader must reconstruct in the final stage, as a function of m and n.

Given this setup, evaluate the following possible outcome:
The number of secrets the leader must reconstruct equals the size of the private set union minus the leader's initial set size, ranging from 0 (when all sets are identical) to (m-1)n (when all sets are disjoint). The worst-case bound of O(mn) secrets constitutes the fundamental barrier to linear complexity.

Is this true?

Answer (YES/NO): NO